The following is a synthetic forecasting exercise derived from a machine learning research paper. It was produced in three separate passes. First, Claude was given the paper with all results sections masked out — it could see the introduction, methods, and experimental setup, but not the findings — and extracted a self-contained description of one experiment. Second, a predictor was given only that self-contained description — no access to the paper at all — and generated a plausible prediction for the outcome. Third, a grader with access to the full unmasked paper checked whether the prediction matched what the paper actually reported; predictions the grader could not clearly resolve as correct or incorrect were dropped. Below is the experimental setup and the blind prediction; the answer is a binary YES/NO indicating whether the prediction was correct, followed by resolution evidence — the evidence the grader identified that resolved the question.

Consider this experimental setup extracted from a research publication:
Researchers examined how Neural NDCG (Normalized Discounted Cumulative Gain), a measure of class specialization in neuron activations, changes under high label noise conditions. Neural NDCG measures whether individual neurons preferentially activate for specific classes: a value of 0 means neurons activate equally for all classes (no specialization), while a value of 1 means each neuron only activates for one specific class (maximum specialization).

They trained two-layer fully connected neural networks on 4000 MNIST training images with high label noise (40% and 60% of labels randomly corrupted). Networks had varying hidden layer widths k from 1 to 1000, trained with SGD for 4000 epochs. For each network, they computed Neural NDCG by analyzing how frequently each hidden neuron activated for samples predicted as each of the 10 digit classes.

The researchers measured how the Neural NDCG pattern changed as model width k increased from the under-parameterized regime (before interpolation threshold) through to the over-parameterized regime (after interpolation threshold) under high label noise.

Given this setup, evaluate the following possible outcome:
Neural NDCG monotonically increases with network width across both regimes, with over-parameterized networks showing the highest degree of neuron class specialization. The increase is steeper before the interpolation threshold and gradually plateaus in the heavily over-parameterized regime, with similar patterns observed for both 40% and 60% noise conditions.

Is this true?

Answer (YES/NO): NO